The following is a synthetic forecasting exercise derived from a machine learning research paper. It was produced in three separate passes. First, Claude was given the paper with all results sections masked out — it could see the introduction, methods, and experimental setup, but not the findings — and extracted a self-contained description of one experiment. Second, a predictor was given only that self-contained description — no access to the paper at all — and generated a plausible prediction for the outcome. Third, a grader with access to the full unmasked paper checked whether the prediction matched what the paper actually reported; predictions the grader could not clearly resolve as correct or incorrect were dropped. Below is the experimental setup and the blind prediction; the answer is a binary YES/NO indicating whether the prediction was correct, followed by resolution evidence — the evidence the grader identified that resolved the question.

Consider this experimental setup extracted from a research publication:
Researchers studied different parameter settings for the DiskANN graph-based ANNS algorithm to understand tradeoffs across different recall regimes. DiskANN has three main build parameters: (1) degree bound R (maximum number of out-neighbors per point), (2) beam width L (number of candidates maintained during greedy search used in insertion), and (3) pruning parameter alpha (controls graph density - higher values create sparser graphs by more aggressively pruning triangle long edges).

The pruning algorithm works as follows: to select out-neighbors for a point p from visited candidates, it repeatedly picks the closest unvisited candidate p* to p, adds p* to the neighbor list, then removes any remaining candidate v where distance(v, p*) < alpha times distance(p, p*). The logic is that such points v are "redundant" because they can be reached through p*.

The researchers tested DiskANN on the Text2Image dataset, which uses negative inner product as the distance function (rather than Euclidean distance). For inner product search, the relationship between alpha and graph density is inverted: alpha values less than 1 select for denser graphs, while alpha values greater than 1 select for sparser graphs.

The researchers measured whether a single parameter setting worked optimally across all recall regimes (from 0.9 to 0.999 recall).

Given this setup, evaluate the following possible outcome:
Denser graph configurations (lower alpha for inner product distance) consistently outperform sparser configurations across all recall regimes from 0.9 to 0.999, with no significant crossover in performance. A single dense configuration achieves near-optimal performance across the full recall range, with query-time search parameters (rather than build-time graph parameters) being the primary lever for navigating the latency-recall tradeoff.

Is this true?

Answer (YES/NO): NO